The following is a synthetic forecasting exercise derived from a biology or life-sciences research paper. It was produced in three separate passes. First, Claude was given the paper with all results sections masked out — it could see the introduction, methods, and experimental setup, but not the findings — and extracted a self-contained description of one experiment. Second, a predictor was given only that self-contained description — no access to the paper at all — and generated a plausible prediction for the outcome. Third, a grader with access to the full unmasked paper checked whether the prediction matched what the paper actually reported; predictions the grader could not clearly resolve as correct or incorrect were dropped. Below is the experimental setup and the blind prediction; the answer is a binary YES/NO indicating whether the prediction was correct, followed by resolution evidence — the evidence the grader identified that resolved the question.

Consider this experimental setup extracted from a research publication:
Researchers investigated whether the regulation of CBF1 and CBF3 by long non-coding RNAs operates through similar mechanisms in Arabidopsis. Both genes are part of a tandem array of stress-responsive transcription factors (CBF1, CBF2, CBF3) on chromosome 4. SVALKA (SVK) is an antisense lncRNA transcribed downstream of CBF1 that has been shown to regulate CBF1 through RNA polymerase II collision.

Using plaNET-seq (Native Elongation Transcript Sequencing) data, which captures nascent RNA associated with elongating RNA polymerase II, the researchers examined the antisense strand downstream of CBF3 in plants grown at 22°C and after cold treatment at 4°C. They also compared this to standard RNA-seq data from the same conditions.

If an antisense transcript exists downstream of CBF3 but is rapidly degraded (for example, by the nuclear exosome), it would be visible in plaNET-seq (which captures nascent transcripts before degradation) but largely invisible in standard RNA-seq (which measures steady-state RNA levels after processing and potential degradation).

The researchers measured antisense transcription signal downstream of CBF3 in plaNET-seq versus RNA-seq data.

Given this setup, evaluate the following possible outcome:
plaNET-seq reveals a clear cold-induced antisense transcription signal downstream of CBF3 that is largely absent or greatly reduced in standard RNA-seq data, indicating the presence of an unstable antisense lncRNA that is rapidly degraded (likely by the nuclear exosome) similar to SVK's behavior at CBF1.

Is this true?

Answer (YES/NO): NO